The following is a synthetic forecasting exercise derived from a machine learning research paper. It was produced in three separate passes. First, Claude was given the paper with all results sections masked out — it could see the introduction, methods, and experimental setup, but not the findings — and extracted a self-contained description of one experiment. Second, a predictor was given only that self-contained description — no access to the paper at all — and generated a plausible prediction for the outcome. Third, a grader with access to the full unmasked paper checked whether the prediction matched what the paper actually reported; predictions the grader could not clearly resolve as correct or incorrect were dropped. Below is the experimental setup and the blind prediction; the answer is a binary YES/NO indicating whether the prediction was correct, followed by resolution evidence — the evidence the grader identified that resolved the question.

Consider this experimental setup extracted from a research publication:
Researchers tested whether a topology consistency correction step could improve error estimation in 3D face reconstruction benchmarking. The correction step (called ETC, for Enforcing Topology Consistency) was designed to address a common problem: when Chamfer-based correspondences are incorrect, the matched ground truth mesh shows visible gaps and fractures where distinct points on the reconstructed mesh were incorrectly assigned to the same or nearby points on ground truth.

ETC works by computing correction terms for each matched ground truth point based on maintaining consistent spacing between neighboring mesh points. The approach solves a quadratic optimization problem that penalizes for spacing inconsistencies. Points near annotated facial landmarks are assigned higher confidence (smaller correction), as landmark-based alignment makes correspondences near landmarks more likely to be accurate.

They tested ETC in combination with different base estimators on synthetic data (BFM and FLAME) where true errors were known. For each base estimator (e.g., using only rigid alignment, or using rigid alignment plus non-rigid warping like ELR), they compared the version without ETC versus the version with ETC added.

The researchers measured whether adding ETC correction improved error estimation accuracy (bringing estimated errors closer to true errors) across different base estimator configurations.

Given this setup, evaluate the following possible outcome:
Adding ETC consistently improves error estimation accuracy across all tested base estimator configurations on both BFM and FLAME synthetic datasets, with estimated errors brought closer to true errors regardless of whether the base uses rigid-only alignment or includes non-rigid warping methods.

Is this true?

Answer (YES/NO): NO